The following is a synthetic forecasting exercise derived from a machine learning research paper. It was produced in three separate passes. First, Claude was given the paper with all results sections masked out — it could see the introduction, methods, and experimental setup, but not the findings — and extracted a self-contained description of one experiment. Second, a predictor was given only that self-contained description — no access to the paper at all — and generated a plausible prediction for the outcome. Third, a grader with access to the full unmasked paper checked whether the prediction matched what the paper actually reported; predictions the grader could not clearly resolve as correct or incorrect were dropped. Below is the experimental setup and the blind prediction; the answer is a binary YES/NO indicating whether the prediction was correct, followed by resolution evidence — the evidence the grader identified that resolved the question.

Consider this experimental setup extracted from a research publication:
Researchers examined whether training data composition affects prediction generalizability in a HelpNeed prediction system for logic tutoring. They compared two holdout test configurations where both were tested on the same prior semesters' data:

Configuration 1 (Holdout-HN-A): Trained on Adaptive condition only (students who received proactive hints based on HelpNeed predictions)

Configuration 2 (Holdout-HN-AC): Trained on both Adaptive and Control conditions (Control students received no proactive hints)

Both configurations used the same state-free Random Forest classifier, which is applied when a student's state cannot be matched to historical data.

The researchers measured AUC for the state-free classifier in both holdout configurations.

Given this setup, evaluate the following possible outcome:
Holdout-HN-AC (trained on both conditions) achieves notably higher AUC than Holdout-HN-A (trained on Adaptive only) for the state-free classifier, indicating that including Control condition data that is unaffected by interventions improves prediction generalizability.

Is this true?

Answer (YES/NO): NO